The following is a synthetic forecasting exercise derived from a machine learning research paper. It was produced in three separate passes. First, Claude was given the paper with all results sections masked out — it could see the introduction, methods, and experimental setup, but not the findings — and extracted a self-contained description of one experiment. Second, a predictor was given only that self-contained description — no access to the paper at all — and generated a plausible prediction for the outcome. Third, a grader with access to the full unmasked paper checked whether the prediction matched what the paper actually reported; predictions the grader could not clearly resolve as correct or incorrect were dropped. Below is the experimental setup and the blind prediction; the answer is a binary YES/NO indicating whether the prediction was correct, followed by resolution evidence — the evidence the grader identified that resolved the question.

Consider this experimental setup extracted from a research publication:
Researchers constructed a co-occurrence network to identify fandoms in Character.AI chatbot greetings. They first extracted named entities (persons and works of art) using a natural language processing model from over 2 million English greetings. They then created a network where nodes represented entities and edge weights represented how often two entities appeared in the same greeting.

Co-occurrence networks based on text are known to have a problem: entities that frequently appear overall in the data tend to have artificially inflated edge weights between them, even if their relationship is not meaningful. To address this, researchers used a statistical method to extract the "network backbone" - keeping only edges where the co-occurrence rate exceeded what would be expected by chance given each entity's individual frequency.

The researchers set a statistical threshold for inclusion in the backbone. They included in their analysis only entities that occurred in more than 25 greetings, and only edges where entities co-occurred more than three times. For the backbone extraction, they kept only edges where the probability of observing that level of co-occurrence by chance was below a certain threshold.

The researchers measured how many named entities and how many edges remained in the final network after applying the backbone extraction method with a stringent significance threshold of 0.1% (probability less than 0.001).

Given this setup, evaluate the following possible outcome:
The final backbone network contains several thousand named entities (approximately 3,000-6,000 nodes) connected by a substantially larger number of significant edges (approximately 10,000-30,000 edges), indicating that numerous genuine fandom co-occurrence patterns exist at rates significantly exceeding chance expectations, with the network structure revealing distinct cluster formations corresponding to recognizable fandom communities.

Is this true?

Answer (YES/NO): NO